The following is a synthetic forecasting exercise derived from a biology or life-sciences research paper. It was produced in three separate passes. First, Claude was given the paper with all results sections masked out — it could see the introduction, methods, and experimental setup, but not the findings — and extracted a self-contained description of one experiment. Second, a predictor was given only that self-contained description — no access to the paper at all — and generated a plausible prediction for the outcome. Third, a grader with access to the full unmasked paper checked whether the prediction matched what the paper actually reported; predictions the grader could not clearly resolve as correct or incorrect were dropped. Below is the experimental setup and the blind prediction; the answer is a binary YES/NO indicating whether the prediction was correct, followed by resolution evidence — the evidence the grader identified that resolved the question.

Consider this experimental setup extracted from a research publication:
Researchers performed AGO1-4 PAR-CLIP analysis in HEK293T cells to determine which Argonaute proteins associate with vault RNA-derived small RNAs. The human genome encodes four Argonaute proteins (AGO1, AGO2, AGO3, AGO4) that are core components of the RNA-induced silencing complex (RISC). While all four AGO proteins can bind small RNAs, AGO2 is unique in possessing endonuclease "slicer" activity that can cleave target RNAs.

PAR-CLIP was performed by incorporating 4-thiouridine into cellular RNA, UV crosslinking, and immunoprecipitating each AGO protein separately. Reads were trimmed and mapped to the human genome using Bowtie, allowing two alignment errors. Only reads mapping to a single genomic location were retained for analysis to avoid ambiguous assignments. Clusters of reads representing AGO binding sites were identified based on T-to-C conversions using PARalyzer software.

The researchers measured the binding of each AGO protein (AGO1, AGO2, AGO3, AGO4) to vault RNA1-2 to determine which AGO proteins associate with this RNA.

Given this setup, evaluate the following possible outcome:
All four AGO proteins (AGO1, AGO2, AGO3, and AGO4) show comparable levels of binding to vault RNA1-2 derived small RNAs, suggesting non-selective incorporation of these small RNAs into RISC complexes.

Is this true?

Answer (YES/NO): NO